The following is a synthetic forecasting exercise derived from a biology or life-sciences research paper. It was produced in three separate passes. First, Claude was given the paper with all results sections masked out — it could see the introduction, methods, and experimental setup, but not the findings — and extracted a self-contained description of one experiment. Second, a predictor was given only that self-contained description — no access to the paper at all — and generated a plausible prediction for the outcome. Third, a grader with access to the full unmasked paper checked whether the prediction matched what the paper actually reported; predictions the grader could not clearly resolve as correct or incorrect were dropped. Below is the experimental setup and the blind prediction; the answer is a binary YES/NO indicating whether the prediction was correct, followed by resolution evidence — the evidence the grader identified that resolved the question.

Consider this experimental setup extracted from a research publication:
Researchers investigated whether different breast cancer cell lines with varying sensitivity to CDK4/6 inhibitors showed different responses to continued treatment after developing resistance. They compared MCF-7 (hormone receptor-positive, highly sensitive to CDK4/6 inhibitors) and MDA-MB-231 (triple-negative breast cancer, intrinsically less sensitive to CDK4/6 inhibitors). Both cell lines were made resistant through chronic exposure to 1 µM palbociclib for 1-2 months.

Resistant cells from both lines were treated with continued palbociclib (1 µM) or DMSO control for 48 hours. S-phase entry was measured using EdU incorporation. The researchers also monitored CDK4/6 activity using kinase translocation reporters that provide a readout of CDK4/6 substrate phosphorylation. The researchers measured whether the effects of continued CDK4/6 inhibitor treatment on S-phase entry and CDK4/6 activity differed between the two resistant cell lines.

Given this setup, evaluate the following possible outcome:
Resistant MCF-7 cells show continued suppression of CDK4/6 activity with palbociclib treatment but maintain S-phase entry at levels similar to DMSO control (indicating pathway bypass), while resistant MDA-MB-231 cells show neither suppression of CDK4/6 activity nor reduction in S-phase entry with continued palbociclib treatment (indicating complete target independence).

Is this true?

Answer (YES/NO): NO